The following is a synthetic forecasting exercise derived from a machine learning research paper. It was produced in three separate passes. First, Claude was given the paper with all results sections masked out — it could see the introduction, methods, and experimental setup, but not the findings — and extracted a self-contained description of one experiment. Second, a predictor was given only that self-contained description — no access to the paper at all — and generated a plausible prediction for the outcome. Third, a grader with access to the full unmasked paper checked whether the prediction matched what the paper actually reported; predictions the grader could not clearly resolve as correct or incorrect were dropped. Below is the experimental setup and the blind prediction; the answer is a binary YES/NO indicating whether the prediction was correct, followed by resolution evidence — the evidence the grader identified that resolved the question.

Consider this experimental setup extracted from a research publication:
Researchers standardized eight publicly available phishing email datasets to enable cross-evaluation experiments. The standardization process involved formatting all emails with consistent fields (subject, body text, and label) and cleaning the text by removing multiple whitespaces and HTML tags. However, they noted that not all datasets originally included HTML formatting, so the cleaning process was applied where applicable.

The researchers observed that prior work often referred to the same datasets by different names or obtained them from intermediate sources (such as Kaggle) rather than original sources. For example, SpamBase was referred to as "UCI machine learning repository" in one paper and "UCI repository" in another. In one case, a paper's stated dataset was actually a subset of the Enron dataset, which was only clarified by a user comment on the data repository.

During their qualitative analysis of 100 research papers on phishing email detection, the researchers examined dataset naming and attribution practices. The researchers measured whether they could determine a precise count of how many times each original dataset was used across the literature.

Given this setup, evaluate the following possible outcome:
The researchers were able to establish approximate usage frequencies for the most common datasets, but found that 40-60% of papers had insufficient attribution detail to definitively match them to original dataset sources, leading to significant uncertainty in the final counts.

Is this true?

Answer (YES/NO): NO